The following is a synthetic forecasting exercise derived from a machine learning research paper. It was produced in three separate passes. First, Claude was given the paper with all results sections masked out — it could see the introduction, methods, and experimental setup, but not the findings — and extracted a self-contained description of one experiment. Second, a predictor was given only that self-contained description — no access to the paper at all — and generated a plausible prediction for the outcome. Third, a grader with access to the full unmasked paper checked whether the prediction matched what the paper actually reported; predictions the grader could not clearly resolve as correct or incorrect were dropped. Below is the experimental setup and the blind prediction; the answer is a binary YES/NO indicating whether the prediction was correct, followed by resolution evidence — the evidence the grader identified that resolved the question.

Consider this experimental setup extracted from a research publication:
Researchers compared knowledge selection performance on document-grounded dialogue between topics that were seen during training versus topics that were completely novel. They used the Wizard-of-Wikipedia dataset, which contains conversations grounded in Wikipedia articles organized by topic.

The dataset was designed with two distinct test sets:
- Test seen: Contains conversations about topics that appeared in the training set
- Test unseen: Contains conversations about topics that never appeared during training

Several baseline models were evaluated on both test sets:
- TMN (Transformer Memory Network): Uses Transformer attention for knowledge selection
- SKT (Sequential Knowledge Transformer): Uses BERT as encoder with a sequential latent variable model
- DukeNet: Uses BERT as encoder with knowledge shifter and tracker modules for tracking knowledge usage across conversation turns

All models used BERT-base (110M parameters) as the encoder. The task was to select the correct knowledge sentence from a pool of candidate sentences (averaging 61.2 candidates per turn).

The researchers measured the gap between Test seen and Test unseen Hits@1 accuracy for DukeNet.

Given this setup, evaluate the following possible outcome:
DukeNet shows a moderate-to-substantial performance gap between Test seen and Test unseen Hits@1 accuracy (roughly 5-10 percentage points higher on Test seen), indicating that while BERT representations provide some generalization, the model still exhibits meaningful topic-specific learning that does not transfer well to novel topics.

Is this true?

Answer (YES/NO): YES